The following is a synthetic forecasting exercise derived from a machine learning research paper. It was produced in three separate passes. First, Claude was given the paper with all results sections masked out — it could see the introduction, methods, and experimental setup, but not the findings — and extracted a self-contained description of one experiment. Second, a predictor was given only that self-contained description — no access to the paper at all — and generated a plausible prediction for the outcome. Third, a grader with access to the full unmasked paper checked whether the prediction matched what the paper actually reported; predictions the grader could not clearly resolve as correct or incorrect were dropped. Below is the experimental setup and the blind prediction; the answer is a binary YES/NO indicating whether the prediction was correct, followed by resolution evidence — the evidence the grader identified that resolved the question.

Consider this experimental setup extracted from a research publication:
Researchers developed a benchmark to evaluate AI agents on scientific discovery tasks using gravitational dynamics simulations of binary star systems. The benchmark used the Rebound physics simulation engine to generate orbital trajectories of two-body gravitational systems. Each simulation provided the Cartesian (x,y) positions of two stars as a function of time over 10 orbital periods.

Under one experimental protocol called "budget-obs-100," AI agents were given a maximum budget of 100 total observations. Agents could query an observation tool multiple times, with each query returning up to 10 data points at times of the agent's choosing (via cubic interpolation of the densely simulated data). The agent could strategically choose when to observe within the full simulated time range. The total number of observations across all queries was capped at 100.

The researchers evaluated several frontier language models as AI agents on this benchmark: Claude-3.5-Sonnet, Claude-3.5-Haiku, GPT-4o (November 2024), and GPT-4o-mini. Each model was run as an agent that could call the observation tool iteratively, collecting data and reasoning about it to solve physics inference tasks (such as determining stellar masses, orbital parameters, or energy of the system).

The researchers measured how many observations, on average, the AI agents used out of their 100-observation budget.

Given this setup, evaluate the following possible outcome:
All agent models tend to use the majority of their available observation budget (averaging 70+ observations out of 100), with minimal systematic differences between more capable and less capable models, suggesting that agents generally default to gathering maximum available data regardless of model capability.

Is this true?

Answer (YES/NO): NO